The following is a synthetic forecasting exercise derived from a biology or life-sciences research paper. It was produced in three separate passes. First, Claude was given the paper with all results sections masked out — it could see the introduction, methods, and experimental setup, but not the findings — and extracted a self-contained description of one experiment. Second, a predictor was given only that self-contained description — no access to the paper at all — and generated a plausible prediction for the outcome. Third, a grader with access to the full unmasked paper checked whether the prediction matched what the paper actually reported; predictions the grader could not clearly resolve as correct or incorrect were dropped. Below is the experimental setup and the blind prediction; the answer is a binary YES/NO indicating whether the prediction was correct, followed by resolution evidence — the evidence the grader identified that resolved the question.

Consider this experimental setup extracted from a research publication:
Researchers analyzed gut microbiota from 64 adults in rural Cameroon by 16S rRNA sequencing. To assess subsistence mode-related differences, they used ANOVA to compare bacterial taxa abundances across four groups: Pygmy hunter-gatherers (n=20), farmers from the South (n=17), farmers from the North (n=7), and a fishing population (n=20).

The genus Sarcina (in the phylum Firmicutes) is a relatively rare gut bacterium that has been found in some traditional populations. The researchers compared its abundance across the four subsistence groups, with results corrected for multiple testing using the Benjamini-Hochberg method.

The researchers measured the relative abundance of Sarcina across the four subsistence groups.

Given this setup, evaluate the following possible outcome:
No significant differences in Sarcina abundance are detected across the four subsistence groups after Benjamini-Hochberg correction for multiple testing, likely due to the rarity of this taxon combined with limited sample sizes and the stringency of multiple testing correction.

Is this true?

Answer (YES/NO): NO